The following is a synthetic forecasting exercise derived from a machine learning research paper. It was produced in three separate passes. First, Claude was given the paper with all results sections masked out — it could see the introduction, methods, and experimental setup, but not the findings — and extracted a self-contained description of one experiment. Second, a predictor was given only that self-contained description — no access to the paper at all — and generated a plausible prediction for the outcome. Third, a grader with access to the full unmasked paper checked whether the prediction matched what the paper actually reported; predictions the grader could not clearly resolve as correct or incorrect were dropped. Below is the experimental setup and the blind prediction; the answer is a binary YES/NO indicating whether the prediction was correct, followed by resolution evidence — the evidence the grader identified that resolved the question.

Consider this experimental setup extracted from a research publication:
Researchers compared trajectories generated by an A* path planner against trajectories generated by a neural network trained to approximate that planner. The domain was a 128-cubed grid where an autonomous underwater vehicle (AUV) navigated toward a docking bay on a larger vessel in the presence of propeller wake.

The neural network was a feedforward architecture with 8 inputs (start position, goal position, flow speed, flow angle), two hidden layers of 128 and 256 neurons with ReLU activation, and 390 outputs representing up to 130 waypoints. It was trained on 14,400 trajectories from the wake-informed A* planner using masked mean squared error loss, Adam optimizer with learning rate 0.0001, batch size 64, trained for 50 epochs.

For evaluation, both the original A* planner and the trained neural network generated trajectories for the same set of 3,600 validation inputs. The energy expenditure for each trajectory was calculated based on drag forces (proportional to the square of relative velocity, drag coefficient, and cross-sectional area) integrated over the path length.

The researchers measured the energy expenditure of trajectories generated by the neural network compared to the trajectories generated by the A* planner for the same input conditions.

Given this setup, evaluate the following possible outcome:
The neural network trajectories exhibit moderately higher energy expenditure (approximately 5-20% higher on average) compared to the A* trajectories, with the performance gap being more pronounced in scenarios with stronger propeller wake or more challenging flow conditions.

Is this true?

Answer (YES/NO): NO